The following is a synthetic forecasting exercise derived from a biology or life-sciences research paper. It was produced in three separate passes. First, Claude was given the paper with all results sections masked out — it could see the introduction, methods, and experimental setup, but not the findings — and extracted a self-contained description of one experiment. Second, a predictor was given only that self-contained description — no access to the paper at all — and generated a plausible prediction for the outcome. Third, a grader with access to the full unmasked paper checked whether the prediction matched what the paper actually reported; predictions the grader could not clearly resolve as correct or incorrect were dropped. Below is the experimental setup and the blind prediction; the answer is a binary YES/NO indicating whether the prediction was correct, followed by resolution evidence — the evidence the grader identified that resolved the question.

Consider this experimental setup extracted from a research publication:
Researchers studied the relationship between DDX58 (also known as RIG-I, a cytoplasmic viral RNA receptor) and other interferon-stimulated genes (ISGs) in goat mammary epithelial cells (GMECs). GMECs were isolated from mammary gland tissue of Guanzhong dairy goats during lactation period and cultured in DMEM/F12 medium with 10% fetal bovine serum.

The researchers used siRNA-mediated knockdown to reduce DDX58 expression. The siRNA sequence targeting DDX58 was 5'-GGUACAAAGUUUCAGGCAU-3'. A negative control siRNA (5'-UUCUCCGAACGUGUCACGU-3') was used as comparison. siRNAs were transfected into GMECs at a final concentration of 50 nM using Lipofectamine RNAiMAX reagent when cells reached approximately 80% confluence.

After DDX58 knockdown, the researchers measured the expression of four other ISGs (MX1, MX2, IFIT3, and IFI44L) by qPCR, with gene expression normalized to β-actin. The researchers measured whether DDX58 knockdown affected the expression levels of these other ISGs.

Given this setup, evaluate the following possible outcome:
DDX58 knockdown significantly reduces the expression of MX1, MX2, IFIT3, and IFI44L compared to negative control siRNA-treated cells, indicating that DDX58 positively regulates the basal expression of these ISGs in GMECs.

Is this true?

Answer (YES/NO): YES